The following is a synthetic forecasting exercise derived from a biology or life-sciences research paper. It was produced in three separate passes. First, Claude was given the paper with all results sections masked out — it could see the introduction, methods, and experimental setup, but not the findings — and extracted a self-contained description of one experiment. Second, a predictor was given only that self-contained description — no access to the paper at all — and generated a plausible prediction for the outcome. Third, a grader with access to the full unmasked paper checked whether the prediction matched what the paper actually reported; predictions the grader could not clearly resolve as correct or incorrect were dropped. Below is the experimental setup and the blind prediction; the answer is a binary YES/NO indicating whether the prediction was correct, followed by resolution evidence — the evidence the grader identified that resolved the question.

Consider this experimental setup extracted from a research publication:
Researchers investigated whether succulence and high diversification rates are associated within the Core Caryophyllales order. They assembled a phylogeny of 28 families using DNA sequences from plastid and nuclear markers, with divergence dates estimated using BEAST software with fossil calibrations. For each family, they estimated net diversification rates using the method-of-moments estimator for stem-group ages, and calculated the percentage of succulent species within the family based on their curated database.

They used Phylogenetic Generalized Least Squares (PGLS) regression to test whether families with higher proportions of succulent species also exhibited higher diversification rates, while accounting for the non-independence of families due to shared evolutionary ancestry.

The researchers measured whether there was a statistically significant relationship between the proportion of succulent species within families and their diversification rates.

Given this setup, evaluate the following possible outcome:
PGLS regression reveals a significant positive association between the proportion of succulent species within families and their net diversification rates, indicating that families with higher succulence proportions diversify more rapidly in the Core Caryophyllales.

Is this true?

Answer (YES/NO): NO